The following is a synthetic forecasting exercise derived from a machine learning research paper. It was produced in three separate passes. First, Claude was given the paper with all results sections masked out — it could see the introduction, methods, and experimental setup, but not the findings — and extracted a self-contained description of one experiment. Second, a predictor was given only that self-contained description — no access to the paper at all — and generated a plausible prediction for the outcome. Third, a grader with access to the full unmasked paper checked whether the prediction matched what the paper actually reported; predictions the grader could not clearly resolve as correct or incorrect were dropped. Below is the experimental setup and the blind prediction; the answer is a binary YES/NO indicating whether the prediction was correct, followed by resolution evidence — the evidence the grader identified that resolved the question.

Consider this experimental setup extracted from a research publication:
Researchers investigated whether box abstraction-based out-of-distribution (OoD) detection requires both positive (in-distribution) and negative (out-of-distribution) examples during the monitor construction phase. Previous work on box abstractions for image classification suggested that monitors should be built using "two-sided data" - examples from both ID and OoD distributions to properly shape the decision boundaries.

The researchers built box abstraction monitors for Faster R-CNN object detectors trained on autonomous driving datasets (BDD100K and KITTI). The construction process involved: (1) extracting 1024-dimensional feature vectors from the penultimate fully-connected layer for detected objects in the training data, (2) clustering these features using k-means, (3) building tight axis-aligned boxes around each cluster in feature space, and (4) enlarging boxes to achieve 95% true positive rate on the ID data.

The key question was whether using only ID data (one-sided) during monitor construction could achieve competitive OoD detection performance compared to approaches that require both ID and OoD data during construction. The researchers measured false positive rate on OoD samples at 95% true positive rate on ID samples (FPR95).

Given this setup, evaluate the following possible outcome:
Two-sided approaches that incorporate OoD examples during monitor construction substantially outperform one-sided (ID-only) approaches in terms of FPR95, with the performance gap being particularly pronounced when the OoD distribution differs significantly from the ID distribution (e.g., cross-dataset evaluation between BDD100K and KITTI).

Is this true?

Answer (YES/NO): NO